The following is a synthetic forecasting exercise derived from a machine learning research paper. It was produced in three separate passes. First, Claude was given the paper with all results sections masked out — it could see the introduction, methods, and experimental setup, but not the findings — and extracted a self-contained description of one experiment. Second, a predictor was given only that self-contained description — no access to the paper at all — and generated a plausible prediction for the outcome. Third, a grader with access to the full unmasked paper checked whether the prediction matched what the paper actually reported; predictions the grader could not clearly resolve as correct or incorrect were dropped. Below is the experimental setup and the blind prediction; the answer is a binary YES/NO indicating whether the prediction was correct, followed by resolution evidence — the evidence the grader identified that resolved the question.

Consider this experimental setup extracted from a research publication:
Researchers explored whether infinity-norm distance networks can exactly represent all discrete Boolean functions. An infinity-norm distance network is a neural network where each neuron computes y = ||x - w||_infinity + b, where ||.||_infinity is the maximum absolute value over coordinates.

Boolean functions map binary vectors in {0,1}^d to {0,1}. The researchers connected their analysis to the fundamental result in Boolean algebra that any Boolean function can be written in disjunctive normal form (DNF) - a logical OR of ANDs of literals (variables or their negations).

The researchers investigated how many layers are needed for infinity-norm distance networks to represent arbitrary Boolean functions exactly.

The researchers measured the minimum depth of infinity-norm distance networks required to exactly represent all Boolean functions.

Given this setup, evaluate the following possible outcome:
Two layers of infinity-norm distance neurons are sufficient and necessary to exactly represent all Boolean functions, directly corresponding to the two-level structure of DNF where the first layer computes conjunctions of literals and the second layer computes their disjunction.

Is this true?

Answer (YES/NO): NO